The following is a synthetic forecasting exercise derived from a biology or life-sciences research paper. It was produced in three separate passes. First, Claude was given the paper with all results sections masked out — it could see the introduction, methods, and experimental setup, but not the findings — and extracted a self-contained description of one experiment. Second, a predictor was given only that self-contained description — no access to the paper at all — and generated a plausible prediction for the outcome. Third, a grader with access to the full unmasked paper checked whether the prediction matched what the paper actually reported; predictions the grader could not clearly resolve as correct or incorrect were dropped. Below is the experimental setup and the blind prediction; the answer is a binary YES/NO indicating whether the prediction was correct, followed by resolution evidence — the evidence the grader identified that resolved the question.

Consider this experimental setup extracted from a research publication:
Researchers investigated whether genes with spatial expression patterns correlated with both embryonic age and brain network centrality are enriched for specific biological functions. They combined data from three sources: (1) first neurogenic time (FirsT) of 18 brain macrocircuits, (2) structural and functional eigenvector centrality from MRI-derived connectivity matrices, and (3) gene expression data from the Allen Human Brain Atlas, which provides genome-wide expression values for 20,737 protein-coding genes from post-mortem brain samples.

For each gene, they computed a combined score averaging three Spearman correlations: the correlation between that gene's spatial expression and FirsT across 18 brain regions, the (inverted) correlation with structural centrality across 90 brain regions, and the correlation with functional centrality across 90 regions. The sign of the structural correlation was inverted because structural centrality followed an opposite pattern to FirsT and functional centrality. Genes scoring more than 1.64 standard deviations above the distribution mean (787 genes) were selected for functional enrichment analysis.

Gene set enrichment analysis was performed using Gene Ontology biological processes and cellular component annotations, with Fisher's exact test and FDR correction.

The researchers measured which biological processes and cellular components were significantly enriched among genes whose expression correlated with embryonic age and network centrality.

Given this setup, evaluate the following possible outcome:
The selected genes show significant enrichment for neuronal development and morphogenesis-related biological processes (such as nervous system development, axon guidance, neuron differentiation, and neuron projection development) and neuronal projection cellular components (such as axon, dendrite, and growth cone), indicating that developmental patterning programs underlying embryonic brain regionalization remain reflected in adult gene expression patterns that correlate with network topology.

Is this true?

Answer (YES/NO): YES